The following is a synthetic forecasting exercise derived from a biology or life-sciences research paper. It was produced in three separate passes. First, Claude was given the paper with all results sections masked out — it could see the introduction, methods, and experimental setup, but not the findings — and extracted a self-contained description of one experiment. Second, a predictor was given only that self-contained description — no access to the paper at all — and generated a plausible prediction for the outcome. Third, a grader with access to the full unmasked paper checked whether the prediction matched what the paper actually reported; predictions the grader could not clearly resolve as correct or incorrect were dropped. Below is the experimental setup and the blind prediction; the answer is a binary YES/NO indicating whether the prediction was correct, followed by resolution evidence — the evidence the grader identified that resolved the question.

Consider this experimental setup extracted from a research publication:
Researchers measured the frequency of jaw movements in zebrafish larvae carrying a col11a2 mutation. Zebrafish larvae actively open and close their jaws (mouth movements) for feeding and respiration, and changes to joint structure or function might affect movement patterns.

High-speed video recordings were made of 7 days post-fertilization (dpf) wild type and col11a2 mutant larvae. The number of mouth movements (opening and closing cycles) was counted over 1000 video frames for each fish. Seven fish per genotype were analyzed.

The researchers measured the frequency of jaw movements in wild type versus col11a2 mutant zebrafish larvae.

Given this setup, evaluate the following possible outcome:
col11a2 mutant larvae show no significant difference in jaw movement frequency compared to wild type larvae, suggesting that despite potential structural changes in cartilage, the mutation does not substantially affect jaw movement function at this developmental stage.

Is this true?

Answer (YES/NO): NO